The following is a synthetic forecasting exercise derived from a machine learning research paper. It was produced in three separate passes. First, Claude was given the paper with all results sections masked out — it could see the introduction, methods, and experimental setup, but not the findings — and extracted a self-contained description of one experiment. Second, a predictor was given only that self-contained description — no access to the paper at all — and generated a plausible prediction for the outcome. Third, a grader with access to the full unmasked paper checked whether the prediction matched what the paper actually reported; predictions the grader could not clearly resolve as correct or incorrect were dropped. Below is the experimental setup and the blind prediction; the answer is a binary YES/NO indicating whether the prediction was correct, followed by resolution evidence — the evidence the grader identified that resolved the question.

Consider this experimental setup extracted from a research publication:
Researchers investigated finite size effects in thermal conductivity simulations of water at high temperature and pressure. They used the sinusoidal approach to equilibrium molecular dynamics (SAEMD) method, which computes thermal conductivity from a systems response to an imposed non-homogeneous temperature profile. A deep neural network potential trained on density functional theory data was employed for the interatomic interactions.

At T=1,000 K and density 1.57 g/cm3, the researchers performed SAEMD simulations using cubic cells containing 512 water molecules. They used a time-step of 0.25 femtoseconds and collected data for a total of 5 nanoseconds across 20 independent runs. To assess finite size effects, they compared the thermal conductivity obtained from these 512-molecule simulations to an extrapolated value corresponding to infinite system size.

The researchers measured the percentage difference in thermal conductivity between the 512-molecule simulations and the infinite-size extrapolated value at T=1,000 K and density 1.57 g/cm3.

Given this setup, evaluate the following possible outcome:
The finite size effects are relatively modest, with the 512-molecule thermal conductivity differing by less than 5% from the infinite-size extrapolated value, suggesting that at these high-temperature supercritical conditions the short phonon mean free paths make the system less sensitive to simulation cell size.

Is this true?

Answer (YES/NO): NO